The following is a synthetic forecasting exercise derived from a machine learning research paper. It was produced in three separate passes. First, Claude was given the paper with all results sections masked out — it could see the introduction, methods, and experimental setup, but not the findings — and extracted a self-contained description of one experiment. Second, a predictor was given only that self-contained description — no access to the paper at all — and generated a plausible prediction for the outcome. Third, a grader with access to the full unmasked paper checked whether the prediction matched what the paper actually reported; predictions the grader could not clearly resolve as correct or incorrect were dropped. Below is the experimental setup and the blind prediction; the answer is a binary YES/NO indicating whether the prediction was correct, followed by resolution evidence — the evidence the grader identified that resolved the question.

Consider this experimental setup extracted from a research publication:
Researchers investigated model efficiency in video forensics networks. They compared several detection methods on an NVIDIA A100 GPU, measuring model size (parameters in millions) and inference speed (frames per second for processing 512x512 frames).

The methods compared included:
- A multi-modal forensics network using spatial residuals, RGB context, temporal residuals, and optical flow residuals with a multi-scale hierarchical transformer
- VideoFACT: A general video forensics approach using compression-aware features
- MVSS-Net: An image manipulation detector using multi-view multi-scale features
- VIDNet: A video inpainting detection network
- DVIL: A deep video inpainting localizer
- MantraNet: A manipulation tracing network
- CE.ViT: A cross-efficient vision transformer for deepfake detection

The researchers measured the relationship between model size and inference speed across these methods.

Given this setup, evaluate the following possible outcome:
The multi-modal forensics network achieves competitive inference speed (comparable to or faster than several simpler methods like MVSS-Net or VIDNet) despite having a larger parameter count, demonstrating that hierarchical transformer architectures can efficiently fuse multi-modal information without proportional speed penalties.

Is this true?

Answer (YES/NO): NO